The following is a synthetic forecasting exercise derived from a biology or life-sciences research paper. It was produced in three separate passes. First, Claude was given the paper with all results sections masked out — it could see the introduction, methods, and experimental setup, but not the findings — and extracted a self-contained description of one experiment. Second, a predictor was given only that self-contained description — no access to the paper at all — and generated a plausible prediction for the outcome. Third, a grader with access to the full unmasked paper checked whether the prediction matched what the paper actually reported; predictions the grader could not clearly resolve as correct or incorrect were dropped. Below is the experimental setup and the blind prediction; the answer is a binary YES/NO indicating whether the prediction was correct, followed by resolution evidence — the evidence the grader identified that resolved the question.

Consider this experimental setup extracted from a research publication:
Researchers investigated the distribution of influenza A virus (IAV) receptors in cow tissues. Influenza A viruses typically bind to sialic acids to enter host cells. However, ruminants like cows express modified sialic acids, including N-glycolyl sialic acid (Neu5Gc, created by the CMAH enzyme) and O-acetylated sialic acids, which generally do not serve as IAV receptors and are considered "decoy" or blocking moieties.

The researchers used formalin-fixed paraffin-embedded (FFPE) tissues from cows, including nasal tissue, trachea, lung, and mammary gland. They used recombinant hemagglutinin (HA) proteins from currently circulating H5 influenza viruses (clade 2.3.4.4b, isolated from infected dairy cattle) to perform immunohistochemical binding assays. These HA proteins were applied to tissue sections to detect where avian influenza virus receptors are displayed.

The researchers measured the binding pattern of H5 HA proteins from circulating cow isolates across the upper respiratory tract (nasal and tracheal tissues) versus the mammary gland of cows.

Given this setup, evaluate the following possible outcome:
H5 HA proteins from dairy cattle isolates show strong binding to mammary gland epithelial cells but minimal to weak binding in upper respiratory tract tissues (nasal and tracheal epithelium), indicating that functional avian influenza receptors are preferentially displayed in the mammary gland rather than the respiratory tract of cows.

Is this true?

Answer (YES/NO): YES